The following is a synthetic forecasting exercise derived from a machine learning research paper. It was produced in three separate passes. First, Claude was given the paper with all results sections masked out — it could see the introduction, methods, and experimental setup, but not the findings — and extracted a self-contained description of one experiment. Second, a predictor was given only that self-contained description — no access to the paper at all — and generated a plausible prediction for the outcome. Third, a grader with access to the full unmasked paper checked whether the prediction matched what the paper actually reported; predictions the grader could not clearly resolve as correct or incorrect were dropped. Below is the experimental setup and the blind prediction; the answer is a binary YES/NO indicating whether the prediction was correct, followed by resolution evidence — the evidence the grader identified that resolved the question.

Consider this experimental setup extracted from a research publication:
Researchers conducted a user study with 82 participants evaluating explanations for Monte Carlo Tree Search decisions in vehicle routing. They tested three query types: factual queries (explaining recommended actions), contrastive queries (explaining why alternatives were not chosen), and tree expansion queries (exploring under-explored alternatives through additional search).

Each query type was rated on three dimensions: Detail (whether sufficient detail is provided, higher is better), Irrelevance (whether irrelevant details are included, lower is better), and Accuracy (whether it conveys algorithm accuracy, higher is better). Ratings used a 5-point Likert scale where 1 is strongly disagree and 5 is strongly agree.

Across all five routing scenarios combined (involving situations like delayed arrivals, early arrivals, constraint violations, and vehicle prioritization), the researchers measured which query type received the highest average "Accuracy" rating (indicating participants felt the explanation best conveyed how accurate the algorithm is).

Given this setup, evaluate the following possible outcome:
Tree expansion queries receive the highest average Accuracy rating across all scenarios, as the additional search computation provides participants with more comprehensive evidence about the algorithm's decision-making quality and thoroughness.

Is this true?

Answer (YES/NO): YES